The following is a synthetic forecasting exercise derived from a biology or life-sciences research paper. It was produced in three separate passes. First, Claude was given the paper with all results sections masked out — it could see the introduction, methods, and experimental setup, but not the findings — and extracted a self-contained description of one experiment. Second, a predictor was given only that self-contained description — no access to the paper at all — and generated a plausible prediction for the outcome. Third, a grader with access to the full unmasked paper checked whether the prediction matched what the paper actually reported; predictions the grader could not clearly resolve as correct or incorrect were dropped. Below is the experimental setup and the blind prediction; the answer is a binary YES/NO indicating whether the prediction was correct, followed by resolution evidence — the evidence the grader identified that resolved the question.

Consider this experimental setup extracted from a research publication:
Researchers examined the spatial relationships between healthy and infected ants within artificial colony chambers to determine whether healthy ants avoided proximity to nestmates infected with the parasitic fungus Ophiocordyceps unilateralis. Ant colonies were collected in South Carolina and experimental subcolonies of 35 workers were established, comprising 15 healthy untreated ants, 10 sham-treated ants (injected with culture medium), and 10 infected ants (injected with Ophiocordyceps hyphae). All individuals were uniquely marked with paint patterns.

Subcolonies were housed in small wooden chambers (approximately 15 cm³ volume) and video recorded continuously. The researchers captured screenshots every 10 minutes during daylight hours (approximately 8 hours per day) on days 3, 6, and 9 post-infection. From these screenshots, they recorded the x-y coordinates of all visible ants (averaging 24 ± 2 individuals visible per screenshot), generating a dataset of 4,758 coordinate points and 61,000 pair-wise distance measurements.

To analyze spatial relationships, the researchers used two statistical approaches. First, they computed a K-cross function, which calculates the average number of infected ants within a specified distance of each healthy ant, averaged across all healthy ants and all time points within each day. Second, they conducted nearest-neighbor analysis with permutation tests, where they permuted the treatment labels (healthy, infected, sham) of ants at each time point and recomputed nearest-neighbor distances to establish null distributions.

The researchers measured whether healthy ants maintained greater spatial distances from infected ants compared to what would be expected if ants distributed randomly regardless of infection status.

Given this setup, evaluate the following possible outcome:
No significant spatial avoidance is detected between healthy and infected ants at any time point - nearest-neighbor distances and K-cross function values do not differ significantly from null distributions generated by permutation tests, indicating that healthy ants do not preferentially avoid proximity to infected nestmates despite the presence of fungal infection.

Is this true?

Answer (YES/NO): NO